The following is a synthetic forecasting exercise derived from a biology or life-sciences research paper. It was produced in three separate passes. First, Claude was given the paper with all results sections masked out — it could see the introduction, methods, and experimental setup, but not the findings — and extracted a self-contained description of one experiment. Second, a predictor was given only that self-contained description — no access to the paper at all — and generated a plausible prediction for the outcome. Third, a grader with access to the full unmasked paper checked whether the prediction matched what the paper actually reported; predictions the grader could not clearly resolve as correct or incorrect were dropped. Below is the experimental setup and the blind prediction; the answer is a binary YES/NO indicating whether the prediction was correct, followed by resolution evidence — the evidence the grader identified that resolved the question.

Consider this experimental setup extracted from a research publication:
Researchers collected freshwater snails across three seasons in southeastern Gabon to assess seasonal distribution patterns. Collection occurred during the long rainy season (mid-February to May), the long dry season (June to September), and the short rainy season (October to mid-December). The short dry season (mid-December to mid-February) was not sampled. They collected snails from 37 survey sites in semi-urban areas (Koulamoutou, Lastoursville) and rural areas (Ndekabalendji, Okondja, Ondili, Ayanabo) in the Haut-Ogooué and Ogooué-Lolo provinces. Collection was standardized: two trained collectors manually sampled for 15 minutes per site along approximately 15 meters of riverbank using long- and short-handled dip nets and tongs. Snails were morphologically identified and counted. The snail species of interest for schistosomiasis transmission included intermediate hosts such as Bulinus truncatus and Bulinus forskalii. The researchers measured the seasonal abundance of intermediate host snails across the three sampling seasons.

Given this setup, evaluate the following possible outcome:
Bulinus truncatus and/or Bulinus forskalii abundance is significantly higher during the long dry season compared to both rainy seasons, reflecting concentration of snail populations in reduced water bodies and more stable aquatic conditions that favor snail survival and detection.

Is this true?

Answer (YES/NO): YES